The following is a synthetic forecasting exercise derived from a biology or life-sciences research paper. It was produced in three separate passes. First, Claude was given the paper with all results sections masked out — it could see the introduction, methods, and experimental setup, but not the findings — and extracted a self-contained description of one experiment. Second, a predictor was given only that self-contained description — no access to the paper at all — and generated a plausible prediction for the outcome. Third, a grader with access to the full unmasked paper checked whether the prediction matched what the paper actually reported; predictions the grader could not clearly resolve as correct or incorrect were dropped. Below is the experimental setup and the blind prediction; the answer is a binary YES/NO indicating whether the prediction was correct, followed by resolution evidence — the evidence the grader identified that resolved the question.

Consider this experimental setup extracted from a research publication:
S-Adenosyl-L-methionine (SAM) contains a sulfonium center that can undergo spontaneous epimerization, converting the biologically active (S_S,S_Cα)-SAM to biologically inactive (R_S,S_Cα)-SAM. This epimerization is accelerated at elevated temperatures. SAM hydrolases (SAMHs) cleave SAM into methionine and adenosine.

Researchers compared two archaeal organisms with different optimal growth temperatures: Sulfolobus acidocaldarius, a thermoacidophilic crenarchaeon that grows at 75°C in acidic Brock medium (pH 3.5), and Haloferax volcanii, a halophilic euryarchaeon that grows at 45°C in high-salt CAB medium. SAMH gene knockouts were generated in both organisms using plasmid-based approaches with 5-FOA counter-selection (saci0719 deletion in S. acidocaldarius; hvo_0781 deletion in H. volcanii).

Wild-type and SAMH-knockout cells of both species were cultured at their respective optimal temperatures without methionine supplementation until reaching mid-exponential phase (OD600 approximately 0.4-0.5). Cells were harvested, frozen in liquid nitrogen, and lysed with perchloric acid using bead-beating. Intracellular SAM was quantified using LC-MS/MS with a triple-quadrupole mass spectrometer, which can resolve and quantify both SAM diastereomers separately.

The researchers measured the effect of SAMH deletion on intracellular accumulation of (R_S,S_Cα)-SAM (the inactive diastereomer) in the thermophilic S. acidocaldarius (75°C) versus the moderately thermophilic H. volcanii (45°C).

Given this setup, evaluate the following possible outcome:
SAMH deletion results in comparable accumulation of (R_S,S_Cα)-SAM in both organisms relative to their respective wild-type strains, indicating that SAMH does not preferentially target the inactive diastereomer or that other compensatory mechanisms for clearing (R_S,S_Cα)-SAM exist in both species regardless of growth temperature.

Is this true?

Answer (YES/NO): NO